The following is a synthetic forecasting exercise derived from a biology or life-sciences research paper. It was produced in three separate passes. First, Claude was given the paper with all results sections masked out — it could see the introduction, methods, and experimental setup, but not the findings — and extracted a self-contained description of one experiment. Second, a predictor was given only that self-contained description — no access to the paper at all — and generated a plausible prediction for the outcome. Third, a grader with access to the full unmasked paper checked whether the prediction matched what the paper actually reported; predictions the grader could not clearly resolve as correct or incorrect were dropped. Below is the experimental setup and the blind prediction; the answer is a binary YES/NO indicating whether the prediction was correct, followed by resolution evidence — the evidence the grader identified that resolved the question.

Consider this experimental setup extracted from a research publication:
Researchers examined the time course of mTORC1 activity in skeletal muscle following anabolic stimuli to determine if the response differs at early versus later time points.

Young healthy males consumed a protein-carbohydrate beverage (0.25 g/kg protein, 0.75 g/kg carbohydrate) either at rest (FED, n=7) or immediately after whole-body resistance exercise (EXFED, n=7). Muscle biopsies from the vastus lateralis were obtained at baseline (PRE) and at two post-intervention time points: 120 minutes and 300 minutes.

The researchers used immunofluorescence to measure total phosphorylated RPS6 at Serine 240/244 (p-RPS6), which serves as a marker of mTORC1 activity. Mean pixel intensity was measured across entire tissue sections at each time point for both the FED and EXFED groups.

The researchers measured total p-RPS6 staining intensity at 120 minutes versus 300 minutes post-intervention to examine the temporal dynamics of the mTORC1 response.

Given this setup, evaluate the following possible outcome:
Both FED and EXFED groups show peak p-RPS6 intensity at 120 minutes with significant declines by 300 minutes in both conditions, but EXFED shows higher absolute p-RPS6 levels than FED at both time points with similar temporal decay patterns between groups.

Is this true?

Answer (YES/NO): NO